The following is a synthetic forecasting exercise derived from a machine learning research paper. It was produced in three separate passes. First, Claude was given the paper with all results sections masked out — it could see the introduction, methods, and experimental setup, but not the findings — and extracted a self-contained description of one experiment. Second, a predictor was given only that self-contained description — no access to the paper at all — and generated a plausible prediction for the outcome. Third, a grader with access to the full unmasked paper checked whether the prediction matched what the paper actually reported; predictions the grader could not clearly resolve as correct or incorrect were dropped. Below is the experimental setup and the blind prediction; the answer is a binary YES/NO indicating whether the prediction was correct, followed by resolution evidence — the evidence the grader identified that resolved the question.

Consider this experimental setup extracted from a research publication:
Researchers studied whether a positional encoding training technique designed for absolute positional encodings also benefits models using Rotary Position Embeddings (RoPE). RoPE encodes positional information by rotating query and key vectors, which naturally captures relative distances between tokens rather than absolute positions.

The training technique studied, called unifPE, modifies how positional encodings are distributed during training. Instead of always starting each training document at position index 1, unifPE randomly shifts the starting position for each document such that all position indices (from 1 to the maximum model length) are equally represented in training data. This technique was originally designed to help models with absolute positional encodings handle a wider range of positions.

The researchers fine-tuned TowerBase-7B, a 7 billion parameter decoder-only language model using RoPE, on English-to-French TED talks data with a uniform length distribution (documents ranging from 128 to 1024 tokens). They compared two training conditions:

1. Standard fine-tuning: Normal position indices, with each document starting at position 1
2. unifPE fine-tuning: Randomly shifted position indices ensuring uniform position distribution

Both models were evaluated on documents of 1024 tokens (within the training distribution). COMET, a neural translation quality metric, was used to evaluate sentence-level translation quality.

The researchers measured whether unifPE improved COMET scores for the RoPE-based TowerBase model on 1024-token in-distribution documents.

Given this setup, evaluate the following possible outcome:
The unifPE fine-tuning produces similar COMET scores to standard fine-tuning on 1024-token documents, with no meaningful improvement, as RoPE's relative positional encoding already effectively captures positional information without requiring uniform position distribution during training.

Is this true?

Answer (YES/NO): YES